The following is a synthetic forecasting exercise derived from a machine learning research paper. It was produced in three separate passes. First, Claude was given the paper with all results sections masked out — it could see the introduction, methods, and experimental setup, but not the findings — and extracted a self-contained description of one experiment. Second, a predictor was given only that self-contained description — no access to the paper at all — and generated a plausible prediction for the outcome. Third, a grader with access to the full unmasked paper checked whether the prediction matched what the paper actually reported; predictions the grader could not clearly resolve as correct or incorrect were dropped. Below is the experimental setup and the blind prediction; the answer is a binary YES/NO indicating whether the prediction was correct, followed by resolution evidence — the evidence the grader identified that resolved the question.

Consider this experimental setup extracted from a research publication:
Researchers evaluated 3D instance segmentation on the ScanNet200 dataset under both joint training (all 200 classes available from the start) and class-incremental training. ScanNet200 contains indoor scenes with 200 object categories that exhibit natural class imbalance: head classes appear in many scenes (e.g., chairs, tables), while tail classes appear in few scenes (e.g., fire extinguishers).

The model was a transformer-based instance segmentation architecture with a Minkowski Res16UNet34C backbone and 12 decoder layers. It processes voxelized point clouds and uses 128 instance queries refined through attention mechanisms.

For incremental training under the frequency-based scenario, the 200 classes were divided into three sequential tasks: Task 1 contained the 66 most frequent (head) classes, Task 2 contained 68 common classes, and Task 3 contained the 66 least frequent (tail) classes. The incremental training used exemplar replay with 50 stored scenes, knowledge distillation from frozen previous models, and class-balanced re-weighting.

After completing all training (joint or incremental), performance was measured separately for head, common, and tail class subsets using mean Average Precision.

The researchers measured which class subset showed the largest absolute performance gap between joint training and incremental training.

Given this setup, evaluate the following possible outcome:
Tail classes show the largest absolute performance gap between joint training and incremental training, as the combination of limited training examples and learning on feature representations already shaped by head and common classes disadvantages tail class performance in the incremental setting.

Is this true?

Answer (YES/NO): NO